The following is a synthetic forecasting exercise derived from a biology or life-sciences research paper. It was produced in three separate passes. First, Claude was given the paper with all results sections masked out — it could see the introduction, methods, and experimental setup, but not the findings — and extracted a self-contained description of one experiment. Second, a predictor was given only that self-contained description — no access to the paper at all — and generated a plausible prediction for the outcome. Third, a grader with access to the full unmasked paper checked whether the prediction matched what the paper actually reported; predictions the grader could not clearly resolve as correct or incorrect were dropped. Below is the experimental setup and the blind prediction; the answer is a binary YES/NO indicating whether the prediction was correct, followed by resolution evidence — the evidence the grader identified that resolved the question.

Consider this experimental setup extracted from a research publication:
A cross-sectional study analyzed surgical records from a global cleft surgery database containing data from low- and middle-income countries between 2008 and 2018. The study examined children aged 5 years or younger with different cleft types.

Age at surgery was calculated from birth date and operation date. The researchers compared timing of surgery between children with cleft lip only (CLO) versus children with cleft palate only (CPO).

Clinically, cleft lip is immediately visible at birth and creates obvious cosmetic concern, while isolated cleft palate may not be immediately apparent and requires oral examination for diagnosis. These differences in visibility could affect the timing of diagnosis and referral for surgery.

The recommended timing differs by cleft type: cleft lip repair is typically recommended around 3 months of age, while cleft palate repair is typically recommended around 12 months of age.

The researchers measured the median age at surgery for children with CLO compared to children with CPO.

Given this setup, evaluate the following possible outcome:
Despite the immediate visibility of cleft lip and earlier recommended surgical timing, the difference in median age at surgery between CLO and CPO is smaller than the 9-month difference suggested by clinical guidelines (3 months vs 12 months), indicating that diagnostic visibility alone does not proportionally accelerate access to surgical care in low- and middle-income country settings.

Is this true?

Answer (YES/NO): NO